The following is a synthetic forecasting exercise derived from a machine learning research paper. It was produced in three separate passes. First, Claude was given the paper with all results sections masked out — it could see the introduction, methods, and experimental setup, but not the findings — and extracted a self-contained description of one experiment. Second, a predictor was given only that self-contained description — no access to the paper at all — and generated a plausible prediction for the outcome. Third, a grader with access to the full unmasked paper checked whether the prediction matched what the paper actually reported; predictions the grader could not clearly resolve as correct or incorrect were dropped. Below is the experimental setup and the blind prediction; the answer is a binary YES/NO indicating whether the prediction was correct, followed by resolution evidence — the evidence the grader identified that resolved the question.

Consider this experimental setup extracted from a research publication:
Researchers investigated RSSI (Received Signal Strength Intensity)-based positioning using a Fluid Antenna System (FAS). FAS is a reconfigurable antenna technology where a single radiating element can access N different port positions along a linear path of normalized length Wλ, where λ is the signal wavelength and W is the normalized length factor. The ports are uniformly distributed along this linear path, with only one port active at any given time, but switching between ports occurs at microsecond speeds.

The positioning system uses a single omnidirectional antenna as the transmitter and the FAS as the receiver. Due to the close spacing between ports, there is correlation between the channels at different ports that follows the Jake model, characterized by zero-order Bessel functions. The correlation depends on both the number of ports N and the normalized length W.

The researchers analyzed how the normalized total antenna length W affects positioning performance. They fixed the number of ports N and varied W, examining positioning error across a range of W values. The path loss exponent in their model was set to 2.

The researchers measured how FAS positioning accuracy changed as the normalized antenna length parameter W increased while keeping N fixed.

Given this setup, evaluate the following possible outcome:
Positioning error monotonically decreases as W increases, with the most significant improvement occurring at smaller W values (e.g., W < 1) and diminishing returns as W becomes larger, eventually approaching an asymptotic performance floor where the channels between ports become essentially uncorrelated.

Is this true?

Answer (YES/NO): NO